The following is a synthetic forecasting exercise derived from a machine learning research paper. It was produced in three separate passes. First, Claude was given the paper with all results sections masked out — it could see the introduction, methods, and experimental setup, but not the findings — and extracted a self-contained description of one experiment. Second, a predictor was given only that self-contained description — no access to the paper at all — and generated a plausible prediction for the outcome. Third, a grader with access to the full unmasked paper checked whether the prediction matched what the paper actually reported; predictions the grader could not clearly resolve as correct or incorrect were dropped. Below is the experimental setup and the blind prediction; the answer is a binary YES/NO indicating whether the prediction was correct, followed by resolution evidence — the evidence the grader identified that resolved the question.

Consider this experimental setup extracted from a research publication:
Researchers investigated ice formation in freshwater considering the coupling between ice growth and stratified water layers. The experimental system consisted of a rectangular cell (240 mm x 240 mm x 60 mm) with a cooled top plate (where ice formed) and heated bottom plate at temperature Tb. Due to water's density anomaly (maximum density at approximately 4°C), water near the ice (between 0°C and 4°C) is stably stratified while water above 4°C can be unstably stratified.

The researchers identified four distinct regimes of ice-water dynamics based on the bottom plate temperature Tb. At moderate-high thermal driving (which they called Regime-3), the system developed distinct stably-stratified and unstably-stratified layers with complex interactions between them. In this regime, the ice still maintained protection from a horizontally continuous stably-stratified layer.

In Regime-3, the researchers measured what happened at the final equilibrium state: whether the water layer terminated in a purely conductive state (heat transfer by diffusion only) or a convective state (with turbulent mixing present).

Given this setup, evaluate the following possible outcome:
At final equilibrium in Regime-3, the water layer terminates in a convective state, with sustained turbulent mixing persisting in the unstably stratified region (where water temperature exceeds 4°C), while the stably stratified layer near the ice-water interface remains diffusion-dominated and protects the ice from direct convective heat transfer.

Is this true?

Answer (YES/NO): YES